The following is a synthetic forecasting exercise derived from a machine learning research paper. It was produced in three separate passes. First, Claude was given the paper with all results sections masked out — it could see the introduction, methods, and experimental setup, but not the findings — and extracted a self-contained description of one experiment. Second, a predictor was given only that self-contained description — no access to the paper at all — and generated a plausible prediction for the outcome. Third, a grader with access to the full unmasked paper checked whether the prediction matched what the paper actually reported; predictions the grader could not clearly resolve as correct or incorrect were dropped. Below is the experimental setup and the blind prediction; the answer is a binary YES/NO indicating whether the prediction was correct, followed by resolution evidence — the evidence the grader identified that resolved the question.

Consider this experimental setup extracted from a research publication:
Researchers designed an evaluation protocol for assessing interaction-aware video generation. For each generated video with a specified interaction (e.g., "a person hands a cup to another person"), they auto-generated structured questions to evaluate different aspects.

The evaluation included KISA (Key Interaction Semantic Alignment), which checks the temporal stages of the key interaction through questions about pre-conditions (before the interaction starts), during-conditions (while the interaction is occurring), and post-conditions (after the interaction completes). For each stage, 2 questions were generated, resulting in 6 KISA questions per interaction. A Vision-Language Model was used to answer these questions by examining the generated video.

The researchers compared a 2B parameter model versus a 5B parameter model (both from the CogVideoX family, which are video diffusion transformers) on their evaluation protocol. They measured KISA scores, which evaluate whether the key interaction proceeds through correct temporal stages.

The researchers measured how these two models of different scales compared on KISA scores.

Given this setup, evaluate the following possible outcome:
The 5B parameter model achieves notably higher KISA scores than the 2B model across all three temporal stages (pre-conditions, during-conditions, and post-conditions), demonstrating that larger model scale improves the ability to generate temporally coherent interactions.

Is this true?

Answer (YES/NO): NO